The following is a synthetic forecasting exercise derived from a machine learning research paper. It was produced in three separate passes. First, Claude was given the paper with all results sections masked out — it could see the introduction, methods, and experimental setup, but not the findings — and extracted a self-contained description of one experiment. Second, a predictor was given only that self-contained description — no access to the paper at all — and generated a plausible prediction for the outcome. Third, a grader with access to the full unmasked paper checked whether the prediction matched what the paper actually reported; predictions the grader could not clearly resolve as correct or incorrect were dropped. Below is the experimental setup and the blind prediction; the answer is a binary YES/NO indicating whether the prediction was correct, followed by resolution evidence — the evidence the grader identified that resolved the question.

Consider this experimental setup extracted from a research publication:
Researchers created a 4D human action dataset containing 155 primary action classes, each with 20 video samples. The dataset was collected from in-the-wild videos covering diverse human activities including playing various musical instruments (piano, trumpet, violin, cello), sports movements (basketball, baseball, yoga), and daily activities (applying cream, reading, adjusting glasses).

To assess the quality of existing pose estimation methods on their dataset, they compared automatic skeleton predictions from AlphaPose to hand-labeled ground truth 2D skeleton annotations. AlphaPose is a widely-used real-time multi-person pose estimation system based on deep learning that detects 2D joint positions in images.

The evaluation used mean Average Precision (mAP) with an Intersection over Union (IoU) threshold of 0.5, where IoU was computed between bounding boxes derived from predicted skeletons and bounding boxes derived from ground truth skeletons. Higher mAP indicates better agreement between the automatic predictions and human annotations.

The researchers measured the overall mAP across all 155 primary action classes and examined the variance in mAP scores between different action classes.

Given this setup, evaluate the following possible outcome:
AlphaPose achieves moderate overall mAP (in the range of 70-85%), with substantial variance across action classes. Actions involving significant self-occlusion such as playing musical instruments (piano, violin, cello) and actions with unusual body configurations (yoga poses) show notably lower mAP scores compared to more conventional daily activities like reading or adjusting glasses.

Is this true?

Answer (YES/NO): NO